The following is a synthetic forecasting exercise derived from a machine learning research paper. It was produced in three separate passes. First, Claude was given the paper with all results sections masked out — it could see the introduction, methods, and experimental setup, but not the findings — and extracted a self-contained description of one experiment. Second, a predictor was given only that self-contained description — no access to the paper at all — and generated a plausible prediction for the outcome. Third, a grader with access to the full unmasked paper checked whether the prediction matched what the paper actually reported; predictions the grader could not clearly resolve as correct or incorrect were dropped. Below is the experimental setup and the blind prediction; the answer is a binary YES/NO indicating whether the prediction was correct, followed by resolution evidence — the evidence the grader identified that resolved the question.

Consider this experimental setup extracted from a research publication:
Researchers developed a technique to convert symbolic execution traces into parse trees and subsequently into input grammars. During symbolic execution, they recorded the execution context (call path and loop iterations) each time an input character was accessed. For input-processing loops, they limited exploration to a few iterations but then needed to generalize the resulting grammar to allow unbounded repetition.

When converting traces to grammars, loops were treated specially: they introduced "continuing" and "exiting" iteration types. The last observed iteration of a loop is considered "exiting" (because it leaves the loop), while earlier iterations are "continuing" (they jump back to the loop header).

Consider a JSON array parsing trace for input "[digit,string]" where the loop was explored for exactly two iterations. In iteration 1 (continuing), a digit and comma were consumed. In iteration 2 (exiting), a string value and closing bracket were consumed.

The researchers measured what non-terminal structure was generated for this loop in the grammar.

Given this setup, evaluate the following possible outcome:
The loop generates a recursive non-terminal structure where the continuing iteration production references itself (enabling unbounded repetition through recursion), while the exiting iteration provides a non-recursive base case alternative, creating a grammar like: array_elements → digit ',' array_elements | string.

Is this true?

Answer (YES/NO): YES